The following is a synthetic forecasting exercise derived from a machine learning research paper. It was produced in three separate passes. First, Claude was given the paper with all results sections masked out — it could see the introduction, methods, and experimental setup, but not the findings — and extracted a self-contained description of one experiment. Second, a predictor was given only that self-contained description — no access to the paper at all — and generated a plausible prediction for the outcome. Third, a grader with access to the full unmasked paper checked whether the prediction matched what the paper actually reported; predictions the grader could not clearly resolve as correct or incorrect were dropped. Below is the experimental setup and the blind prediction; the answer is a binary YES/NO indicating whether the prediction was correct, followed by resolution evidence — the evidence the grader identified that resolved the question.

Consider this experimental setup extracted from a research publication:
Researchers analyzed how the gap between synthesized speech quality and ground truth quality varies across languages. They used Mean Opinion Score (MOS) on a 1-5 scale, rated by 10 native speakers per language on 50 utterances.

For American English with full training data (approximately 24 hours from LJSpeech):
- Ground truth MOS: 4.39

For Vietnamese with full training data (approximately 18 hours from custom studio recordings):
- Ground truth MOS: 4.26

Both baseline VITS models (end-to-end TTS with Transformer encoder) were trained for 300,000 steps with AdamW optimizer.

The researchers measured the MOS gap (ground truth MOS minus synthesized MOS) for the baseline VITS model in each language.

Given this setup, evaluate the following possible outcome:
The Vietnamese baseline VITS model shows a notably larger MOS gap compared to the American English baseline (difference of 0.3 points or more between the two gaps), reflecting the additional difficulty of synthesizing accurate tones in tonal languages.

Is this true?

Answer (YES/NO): NO